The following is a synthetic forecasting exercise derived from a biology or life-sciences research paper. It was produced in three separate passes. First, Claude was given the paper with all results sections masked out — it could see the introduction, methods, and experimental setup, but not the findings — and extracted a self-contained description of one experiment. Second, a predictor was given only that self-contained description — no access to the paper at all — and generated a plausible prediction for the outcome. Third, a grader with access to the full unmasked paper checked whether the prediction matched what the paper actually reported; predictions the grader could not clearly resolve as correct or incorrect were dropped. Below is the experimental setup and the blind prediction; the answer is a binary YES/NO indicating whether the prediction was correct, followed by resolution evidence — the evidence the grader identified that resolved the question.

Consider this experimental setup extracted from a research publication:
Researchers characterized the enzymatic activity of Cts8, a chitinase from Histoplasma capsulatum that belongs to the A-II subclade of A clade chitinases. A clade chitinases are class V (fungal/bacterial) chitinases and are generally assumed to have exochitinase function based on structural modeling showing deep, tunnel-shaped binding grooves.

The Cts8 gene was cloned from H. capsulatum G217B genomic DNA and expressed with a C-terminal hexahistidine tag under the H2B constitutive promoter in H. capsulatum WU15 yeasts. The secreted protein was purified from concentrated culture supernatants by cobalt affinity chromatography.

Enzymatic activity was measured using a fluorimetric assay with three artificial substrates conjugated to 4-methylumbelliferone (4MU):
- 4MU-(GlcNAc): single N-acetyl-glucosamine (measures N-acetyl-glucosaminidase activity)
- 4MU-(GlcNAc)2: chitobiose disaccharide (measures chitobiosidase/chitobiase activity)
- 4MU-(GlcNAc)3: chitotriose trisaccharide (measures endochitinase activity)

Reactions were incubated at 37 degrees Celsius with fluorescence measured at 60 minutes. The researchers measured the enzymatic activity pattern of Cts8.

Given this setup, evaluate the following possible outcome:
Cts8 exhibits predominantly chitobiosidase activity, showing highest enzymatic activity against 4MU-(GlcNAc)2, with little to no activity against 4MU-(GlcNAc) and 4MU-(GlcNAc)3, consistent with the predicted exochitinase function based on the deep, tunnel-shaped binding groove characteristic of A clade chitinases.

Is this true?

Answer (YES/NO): NO